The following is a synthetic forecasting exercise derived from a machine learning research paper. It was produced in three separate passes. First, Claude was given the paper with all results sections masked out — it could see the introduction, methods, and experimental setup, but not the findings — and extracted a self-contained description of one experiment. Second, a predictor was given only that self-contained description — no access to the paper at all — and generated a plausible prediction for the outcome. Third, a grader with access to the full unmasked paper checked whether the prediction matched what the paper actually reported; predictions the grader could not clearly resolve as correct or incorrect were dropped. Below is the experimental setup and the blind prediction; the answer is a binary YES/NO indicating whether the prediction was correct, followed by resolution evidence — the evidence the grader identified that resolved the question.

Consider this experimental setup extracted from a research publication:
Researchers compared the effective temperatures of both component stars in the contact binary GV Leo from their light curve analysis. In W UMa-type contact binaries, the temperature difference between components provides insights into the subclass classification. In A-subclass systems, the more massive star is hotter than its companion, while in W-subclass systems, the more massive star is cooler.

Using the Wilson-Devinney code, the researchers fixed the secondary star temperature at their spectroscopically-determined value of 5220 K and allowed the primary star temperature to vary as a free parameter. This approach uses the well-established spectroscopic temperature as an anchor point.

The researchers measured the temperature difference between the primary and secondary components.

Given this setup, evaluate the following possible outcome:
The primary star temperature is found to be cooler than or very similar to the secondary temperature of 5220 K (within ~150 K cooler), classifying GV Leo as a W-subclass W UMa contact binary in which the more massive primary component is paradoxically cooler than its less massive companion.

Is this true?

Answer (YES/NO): NO